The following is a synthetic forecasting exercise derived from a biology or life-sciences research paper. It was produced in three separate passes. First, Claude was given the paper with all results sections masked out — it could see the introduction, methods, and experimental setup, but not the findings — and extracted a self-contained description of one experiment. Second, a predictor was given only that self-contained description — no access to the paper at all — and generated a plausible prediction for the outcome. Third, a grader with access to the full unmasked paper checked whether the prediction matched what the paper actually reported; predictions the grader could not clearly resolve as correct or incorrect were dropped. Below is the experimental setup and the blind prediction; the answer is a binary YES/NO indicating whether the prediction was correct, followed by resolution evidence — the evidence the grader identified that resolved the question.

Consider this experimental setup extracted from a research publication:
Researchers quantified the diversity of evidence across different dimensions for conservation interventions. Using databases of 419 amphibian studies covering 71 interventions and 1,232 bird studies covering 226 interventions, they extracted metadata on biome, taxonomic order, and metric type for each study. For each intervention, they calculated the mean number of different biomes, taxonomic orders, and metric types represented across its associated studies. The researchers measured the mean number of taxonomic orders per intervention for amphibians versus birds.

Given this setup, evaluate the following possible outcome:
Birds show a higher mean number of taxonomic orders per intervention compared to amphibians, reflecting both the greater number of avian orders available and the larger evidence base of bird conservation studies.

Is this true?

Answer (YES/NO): YES